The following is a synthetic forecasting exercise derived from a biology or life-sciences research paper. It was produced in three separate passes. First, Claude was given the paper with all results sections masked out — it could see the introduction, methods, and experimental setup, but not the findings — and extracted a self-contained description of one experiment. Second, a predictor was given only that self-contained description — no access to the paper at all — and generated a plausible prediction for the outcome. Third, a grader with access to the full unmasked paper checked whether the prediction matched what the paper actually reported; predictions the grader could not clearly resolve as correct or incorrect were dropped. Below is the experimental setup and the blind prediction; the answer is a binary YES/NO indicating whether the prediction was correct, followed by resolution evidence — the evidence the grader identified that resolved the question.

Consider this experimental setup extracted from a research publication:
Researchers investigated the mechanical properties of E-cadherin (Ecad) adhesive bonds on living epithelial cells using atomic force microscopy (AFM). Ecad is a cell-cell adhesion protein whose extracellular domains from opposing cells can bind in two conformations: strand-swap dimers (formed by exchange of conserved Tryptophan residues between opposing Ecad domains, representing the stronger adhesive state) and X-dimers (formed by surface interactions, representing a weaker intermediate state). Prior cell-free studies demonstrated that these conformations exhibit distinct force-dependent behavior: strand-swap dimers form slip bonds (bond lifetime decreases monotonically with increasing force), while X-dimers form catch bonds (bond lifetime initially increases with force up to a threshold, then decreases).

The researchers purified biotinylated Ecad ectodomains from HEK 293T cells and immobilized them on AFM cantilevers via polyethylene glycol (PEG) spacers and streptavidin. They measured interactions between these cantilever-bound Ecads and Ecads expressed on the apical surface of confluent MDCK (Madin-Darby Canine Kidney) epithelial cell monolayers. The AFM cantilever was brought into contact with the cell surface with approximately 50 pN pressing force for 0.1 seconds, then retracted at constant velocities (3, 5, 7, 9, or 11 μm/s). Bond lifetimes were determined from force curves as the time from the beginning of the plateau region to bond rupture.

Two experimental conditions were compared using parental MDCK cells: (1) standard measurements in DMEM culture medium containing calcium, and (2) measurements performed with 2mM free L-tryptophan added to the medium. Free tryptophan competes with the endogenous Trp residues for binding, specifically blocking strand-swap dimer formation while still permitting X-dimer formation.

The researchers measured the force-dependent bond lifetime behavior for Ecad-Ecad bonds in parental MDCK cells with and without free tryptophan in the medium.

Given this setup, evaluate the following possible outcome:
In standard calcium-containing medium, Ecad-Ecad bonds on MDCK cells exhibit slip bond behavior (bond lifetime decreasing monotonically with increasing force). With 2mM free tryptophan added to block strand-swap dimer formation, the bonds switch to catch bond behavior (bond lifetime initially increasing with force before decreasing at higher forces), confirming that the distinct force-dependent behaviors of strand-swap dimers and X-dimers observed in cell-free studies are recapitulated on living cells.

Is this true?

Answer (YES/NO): NO